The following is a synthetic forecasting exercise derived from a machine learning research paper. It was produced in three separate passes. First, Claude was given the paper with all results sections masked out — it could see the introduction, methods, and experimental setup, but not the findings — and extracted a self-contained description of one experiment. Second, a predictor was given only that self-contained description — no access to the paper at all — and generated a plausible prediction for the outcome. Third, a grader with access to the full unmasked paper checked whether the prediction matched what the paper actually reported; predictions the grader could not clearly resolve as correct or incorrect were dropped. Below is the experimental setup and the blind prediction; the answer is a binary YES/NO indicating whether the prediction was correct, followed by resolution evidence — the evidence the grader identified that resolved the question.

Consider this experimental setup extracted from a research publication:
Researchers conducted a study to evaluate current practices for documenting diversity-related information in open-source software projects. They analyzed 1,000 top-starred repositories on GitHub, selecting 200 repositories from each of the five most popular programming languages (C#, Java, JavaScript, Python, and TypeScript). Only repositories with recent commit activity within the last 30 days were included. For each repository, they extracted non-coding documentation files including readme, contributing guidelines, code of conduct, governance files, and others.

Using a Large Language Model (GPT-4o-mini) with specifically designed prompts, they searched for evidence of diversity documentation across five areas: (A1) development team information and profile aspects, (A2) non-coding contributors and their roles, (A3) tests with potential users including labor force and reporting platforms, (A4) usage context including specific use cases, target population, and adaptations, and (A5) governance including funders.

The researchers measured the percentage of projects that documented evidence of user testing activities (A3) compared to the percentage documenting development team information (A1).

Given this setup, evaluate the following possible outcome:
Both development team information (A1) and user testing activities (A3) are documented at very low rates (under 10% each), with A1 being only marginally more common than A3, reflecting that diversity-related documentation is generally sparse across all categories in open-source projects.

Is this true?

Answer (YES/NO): NO